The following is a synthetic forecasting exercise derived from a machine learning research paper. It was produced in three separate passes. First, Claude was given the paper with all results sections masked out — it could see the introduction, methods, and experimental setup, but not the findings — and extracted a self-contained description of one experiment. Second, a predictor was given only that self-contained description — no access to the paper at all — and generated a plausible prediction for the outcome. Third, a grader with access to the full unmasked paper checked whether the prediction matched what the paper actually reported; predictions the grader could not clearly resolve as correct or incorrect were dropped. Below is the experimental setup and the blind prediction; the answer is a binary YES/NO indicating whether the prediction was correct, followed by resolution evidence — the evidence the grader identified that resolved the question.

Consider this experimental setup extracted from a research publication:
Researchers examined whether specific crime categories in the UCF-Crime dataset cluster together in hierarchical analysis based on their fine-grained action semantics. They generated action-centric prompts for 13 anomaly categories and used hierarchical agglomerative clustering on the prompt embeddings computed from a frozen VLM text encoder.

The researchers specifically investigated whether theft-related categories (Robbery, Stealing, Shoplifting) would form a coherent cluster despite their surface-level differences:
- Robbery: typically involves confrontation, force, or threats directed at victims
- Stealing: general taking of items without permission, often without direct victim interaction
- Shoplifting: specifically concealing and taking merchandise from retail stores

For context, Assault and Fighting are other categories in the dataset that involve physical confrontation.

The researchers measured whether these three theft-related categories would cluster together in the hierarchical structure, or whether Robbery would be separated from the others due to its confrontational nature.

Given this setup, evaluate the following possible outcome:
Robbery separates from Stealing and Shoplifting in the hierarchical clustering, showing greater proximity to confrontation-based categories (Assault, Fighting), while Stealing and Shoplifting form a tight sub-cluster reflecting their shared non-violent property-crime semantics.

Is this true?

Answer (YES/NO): NO